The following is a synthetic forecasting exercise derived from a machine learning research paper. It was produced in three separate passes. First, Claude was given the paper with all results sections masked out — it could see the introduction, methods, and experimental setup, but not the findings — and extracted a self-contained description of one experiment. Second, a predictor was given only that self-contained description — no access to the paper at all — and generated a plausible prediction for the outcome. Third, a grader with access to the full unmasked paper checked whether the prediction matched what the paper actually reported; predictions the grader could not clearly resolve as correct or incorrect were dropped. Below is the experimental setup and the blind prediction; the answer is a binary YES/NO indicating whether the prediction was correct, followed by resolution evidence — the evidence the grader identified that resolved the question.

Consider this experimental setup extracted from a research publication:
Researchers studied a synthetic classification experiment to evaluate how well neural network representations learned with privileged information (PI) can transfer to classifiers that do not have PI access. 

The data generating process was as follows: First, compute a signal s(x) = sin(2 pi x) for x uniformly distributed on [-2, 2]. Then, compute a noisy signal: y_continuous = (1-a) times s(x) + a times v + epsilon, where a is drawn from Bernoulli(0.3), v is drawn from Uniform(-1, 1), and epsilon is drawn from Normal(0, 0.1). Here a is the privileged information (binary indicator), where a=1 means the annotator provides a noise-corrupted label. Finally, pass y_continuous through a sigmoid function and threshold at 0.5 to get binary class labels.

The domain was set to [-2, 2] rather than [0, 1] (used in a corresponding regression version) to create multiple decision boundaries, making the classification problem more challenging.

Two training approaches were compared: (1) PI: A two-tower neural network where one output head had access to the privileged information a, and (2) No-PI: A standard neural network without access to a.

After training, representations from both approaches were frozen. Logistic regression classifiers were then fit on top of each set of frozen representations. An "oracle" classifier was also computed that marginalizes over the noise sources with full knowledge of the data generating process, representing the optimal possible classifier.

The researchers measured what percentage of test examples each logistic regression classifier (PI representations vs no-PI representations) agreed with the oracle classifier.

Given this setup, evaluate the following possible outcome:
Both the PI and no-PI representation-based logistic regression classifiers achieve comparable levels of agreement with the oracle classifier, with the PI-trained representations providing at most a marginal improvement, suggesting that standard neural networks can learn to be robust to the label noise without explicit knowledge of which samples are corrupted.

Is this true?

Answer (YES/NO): NO